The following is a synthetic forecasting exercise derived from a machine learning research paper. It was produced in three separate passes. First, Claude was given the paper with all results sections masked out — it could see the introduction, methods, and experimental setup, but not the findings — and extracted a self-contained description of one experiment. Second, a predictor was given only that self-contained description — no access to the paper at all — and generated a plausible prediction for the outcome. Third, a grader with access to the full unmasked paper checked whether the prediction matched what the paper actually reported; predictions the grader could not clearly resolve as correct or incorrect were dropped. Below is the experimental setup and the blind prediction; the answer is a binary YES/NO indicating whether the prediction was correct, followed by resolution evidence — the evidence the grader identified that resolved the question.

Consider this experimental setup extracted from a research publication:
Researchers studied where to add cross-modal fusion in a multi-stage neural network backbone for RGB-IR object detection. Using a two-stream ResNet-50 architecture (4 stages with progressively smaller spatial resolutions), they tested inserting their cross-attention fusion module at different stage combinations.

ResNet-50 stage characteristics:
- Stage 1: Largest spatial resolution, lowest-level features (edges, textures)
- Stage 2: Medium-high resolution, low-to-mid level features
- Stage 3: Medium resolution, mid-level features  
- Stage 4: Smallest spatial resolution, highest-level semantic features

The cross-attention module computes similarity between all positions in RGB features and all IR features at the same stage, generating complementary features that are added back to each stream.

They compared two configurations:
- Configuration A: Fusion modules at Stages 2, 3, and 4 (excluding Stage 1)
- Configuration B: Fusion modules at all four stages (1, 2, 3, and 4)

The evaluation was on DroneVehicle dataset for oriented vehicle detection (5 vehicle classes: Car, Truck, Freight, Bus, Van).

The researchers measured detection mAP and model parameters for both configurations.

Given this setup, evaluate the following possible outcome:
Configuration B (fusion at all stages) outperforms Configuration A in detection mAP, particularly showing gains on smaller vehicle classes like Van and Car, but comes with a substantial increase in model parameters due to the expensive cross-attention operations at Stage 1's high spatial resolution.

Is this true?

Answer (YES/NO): NO